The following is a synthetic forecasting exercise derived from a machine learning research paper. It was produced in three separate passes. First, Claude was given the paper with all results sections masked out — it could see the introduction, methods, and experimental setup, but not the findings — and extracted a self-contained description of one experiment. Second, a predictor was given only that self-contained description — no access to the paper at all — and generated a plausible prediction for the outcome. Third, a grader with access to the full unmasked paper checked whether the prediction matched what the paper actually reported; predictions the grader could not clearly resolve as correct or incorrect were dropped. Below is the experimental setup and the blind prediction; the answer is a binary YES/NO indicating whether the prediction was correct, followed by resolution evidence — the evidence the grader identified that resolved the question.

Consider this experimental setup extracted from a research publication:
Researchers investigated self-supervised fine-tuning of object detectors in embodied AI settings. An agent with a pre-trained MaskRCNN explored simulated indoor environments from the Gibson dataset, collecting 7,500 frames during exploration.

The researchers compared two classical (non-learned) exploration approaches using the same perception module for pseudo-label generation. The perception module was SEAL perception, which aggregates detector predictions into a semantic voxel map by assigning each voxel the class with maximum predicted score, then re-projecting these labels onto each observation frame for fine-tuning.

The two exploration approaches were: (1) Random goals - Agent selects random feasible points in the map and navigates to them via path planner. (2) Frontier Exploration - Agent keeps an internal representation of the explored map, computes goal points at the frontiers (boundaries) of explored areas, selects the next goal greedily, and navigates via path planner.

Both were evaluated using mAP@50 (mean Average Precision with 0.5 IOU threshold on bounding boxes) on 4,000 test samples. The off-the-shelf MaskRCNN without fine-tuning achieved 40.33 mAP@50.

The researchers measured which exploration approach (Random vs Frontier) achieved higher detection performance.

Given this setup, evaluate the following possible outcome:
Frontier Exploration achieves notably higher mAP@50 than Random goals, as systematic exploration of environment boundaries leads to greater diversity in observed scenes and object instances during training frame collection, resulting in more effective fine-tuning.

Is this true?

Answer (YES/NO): NO